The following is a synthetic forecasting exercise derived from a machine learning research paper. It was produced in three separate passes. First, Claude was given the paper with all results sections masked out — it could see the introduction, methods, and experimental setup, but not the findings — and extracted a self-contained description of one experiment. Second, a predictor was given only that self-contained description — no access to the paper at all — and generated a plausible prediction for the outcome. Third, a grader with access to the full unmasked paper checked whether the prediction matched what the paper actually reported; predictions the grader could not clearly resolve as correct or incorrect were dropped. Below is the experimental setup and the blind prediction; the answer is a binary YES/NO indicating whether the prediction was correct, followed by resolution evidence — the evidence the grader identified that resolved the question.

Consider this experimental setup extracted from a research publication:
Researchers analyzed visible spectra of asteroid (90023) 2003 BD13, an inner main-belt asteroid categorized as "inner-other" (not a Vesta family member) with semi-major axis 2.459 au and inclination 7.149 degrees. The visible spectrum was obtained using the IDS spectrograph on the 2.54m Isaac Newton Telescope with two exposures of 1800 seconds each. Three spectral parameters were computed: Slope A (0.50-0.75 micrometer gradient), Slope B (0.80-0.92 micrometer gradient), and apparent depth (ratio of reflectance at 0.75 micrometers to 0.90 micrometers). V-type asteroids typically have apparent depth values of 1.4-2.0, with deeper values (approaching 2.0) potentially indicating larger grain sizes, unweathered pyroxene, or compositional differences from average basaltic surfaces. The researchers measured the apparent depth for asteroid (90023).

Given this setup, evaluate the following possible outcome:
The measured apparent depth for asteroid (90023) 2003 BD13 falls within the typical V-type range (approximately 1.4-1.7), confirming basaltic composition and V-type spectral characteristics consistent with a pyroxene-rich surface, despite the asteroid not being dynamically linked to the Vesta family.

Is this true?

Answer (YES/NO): NO